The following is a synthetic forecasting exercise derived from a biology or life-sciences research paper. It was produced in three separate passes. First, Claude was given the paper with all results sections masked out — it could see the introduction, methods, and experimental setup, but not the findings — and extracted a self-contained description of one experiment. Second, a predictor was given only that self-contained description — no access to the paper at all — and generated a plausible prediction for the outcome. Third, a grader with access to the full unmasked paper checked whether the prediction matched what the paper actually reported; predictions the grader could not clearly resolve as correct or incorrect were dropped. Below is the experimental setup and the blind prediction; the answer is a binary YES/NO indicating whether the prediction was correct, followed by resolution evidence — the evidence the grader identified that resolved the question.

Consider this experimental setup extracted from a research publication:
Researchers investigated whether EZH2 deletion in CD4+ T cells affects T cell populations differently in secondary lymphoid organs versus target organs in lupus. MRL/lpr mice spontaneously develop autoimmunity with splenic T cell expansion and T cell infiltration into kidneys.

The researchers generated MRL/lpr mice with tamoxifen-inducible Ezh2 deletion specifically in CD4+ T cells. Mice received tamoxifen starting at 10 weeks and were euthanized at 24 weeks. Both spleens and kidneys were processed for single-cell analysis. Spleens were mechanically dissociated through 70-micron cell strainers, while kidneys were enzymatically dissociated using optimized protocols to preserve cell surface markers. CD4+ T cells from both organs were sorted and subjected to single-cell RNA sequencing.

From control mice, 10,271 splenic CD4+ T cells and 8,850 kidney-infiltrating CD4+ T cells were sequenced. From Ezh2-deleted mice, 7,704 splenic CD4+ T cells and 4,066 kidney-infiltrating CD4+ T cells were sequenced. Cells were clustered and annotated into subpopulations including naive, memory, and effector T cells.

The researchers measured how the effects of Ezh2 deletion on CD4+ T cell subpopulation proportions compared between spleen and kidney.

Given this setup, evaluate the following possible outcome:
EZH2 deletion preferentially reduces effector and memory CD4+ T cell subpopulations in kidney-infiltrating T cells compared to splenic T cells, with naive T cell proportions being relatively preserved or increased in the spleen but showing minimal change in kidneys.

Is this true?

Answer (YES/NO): NO